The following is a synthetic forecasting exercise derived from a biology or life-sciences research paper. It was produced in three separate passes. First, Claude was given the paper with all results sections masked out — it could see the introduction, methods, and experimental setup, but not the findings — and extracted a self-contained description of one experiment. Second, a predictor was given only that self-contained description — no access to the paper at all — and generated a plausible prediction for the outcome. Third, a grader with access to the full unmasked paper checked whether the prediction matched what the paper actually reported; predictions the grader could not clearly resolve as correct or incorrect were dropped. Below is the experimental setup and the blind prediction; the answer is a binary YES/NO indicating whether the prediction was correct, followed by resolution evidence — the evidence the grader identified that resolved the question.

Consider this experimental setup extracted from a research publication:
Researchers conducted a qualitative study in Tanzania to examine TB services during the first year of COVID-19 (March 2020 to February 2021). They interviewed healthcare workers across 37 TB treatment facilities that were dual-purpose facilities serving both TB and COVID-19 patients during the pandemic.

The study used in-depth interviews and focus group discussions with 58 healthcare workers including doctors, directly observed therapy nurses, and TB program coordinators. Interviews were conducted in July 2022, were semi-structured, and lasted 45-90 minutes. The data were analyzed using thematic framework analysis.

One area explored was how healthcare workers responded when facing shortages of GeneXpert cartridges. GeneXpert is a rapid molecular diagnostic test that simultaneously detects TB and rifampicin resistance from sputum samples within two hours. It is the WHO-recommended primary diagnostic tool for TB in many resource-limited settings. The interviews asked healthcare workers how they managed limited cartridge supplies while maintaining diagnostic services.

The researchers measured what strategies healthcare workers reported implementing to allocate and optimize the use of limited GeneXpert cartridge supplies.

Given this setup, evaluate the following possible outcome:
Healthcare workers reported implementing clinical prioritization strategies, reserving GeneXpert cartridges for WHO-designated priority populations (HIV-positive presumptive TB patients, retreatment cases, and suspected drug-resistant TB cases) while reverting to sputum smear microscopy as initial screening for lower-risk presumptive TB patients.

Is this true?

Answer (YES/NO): NO